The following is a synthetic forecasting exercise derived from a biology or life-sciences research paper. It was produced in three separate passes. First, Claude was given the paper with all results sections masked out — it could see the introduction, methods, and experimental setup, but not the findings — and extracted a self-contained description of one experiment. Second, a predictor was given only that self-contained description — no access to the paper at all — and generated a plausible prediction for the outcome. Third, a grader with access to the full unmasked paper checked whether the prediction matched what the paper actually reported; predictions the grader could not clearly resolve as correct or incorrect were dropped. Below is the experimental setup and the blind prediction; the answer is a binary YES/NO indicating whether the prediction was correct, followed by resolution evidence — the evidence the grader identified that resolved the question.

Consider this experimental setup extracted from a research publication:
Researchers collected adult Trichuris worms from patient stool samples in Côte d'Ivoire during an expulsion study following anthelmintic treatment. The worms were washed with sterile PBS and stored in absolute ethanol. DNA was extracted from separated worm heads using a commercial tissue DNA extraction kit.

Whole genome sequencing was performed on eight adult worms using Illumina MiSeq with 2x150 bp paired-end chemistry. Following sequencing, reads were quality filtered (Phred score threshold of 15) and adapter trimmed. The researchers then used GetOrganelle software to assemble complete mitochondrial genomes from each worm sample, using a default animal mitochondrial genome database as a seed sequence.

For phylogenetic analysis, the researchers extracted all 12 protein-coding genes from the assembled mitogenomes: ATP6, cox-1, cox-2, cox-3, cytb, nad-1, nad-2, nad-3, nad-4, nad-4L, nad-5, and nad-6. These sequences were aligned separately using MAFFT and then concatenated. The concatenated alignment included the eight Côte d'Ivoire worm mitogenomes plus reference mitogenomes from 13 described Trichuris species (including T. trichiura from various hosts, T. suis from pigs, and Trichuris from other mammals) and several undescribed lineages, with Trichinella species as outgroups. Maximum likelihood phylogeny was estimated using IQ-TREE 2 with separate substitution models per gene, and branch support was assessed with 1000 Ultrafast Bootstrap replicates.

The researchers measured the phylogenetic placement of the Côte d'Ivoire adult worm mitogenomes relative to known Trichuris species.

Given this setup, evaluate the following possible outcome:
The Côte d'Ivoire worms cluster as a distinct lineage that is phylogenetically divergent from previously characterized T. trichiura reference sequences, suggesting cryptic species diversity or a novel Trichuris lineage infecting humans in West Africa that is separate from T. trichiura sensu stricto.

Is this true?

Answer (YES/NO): YES